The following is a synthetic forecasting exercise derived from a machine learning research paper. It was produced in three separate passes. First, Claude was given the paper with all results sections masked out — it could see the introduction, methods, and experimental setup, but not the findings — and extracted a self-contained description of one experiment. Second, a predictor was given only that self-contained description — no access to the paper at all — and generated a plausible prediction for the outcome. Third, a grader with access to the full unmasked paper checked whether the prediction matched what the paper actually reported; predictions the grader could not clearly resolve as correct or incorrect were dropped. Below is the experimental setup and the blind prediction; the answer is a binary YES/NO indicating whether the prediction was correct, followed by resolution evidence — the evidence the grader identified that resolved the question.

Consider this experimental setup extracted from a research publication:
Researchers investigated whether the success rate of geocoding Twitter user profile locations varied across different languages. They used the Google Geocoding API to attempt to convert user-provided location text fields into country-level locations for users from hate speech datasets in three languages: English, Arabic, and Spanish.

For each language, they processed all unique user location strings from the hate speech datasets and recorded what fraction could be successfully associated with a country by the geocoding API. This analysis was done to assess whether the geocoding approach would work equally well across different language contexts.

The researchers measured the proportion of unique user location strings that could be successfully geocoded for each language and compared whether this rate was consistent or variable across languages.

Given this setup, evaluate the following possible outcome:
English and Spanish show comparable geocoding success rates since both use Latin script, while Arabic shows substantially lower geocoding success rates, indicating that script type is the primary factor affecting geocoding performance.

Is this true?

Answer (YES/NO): NO